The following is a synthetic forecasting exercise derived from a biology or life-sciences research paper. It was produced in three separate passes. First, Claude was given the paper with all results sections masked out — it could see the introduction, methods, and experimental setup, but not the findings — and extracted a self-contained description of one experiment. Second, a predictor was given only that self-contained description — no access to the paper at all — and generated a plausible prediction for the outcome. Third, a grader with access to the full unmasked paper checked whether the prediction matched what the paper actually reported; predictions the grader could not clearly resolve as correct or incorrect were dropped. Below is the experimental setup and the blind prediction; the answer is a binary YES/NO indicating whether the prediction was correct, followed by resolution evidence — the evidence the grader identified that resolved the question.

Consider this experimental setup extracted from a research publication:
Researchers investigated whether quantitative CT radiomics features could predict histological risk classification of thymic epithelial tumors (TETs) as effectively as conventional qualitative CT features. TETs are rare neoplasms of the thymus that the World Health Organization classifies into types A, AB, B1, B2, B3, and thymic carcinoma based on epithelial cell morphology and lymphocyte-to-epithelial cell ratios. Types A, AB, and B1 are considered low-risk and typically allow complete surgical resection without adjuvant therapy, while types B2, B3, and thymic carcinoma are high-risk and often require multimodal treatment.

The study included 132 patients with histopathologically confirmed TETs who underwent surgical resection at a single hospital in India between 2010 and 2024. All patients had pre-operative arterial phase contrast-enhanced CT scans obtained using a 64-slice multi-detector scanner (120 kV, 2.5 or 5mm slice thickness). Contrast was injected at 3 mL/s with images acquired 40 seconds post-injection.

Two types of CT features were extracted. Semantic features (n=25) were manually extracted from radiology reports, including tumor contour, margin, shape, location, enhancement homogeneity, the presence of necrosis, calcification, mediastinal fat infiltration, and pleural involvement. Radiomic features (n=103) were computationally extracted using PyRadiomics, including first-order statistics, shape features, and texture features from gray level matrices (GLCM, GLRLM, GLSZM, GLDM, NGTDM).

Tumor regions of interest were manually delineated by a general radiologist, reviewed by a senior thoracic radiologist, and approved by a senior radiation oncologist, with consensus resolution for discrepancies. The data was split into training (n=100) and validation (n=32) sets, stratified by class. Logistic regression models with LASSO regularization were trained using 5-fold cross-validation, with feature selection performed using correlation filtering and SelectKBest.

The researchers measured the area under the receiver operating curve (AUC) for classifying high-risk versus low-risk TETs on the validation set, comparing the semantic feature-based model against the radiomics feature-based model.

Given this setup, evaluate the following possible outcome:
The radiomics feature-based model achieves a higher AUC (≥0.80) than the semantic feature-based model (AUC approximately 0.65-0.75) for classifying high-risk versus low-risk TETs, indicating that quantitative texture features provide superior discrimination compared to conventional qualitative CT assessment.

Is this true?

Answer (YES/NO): NO